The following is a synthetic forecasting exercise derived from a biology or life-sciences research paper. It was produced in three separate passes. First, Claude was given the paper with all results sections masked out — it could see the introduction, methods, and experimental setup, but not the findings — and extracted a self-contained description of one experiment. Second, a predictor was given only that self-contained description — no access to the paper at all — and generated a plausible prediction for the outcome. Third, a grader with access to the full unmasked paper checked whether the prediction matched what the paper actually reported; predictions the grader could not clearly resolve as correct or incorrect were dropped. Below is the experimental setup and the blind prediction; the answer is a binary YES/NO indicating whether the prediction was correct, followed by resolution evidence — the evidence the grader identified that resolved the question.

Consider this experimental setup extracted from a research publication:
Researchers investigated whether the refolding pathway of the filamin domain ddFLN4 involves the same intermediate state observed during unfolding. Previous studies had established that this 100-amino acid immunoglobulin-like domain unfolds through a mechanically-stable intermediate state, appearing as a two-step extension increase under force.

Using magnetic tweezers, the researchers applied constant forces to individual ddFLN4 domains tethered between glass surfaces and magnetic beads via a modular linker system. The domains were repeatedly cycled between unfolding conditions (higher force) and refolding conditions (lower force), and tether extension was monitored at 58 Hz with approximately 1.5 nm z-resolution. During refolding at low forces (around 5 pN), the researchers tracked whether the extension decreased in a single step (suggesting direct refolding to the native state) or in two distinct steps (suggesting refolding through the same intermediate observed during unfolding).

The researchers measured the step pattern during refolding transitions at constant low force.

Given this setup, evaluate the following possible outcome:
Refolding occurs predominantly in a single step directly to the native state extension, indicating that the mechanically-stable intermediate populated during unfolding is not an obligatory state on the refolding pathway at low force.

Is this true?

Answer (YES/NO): NO